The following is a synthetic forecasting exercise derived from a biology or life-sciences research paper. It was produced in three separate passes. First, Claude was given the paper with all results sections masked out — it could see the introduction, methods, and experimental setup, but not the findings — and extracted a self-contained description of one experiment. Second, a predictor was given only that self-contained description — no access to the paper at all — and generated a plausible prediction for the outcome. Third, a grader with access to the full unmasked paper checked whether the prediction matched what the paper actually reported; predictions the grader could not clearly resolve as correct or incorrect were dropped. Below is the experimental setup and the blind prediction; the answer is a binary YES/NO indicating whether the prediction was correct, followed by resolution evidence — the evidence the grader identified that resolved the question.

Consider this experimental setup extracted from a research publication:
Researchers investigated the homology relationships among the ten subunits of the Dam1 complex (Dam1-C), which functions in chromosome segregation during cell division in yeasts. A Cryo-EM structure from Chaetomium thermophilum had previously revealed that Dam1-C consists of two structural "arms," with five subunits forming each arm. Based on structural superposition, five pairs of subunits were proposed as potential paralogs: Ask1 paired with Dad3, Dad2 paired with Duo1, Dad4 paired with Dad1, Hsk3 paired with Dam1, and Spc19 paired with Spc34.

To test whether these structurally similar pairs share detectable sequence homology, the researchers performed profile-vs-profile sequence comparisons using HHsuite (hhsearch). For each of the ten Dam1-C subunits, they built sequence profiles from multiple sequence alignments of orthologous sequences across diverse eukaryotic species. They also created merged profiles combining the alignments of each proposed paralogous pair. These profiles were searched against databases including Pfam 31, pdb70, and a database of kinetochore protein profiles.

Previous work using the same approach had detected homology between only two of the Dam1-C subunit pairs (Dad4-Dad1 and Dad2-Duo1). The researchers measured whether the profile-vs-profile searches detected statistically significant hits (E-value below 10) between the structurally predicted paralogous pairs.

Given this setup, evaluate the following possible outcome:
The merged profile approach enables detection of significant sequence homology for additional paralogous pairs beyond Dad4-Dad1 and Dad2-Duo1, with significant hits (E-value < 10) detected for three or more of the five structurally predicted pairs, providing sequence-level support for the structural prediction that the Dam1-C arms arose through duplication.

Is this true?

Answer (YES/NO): YES